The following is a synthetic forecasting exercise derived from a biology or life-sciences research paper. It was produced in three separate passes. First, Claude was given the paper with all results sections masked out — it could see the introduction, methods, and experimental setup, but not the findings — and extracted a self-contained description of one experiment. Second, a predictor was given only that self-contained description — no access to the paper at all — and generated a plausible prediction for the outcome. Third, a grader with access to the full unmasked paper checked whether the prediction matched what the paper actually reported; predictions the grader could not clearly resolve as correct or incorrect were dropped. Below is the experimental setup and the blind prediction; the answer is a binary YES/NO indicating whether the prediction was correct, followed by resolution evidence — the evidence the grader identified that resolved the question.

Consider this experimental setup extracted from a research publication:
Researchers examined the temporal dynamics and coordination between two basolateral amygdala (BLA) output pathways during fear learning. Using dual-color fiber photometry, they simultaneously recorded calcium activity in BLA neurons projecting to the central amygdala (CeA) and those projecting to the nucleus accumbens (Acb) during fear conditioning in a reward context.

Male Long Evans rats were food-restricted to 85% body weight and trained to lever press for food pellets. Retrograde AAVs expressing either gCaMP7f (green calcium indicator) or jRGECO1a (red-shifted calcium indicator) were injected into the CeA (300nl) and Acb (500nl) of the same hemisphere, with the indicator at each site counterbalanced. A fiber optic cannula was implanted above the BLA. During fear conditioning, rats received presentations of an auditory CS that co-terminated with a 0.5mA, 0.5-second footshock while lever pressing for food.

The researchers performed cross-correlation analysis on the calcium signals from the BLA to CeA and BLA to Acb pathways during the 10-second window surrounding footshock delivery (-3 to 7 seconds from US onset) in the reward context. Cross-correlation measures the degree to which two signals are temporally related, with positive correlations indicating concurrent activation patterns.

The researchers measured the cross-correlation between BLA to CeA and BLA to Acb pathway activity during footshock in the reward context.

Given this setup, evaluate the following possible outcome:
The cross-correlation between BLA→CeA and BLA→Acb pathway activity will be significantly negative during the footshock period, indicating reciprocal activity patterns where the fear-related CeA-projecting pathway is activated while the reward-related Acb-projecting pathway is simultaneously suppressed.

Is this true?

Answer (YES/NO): NO